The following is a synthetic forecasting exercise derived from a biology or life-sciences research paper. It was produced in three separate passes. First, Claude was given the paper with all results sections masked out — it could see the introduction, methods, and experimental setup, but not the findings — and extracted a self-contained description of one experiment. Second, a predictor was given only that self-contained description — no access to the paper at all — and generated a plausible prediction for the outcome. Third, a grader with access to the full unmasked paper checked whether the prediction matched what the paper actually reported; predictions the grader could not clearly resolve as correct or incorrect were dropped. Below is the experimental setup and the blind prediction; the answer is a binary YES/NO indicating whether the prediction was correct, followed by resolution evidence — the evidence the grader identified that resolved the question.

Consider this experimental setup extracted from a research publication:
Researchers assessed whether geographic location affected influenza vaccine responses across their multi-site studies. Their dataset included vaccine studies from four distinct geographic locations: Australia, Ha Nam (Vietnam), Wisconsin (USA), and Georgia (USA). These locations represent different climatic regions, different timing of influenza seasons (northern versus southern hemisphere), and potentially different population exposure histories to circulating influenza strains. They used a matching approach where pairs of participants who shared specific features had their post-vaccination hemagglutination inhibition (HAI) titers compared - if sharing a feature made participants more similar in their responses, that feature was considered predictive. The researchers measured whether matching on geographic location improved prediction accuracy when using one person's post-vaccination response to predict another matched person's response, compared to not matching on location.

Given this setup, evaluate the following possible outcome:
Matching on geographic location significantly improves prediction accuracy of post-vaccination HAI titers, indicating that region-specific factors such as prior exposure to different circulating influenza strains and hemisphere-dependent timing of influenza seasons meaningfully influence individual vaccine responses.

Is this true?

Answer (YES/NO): YES